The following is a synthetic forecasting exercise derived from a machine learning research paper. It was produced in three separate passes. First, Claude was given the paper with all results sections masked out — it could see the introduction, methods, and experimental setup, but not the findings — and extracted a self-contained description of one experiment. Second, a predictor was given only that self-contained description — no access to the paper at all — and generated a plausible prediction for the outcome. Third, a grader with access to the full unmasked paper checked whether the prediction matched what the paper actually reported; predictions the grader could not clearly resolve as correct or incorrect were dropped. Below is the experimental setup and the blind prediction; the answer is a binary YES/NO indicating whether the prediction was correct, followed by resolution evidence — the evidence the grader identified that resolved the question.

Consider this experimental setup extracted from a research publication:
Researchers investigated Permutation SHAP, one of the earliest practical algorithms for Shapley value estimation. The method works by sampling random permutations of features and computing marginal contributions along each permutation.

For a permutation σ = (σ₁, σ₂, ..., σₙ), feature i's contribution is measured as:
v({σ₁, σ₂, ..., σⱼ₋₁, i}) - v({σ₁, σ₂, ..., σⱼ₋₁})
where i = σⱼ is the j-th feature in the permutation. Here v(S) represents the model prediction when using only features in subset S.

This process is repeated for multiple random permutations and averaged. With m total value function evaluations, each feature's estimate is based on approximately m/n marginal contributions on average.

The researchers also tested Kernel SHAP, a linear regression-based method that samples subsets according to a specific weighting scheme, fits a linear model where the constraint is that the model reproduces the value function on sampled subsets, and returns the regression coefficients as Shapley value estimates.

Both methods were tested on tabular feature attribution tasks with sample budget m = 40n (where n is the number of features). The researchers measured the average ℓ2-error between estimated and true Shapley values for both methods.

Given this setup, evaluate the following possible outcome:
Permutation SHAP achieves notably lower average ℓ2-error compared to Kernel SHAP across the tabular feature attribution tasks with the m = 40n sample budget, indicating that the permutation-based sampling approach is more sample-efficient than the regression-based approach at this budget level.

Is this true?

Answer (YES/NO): NO